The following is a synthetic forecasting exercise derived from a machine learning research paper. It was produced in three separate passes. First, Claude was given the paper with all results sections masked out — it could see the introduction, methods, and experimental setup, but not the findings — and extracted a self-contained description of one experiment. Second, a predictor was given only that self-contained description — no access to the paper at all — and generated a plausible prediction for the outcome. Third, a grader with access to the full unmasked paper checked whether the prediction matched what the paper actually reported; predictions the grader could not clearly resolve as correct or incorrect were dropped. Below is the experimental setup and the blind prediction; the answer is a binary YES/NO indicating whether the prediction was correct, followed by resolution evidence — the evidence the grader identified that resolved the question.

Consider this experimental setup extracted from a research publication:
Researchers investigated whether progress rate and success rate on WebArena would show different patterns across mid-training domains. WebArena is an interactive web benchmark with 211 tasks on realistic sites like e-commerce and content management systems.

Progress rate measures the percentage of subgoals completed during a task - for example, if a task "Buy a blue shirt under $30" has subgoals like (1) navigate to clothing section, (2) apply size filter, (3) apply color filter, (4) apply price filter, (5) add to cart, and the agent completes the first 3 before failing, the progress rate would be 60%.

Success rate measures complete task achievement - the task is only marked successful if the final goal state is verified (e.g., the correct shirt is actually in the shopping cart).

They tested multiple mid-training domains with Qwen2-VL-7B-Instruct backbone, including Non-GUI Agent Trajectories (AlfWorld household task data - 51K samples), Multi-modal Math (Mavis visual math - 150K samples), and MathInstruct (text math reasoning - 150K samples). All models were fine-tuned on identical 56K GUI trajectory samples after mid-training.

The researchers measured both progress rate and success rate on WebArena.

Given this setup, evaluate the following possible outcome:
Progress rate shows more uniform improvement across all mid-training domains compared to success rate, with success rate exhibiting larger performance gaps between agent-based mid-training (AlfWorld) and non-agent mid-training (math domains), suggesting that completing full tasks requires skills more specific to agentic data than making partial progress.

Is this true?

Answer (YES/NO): NO